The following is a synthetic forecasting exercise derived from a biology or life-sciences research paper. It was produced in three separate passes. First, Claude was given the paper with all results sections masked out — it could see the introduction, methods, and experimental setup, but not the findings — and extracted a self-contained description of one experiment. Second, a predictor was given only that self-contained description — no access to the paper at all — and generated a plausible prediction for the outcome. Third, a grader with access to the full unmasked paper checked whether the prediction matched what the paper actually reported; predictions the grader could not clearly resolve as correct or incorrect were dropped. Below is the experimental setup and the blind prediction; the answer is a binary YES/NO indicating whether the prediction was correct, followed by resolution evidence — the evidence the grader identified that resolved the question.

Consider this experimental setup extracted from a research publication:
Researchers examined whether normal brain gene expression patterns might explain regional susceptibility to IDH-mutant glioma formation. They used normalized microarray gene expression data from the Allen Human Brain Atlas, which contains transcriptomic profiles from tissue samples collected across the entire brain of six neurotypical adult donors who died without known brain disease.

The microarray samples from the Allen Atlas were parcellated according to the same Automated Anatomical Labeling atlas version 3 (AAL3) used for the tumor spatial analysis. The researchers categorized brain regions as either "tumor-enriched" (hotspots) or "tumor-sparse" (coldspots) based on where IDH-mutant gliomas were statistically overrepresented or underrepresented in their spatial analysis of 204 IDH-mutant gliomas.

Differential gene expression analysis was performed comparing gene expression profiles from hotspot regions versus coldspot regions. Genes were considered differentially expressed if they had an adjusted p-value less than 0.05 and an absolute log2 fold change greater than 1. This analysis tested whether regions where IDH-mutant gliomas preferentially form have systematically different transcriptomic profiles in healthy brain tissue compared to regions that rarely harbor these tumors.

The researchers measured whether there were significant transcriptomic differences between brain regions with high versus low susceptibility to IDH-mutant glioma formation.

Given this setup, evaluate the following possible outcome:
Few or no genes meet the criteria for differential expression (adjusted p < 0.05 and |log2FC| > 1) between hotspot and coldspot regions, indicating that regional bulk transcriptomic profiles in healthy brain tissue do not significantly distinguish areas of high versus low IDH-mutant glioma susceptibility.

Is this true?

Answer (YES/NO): NO